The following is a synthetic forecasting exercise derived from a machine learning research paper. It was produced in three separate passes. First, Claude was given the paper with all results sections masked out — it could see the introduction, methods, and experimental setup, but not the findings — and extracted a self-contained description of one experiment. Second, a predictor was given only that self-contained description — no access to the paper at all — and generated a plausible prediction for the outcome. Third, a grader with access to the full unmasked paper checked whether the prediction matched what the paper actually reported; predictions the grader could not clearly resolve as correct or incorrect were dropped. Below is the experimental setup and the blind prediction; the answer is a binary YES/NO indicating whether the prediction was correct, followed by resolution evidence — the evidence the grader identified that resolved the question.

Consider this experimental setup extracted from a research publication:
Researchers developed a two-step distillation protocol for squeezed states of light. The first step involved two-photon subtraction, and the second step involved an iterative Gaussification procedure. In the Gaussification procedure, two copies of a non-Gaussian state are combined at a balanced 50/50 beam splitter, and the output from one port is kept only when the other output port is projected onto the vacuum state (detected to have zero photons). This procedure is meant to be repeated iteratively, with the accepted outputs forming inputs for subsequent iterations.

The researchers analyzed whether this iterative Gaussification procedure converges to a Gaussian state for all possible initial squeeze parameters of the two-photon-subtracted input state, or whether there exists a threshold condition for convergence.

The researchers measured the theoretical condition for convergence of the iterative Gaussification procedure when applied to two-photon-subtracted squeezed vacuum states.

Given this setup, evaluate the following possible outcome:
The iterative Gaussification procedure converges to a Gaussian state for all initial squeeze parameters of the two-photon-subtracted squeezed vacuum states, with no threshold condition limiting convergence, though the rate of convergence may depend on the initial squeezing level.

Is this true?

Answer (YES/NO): NO